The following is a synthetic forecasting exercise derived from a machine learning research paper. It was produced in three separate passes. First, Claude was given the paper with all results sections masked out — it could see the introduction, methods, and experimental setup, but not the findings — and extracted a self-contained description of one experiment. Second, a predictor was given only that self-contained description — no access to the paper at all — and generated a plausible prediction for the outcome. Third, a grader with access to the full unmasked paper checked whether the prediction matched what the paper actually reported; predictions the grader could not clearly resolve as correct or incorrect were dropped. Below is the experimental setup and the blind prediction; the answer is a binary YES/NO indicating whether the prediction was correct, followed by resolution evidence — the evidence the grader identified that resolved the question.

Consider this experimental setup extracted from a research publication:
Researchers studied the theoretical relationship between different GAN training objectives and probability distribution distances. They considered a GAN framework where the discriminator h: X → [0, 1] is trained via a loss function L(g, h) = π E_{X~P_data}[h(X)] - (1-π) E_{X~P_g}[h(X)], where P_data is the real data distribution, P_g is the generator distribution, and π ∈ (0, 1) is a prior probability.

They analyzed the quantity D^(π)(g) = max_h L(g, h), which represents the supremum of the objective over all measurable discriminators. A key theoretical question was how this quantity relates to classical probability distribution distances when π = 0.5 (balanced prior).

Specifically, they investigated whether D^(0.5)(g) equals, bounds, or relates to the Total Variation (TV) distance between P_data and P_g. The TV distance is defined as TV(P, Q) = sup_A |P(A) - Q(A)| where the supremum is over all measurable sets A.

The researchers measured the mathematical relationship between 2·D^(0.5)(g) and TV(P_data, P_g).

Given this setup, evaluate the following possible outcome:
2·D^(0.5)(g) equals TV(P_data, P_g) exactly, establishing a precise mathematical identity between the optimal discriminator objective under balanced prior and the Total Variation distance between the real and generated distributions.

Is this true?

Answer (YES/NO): YES